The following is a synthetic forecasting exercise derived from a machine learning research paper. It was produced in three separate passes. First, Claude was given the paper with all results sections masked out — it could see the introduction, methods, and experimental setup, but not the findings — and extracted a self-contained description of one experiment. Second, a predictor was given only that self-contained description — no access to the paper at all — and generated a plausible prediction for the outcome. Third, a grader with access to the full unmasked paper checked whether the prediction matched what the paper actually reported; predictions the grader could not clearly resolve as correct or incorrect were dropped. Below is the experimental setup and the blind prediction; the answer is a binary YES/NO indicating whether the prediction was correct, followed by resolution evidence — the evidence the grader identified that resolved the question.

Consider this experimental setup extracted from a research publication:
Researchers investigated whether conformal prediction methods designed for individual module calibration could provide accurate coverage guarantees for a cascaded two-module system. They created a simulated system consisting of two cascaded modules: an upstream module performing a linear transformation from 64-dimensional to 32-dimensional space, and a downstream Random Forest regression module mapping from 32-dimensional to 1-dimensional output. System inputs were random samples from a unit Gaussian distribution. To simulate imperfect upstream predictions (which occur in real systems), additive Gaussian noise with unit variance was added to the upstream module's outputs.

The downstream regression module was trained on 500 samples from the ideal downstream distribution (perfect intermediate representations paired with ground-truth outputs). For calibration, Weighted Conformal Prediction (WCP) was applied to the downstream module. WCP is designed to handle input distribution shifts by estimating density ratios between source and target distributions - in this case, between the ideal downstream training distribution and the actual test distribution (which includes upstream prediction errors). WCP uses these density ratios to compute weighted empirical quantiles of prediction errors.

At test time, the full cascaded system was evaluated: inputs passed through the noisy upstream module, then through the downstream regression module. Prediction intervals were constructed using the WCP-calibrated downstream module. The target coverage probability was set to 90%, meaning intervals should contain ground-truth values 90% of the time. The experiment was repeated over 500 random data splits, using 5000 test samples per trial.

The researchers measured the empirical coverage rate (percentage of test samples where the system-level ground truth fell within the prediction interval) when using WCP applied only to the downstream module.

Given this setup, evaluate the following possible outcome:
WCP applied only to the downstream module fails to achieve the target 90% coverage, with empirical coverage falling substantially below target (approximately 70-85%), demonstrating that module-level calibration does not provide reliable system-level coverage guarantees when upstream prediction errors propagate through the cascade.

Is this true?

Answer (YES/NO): YES